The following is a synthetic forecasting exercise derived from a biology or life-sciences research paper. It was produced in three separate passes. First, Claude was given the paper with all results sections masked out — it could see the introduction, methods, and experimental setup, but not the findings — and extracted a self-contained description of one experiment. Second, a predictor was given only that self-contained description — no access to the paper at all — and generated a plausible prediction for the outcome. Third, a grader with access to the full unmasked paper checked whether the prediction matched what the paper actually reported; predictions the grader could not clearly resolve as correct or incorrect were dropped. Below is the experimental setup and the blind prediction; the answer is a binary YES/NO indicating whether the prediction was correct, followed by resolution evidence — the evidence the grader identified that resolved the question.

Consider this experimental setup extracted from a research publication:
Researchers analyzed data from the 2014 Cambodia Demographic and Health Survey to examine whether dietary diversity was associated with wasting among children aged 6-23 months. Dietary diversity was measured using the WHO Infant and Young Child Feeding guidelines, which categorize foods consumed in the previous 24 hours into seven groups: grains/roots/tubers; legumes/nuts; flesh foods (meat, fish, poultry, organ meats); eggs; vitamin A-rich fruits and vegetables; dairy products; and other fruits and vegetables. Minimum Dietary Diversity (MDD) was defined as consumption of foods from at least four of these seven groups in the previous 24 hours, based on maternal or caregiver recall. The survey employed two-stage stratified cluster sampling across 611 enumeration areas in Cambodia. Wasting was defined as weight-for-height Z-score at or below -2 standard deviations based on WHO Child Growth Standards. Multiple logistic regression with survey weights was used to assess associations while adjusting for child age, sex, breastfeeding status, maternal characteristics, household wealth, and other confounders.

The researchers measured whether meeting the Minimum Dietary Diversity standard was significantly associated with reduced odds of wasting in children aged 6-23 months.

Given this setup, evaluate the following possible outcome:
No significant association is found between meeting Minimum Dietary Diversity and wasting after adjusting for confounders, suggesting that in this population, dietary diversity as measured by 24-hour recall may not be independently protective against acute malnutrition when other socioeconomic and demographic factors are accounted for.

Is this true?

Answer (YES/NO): YES